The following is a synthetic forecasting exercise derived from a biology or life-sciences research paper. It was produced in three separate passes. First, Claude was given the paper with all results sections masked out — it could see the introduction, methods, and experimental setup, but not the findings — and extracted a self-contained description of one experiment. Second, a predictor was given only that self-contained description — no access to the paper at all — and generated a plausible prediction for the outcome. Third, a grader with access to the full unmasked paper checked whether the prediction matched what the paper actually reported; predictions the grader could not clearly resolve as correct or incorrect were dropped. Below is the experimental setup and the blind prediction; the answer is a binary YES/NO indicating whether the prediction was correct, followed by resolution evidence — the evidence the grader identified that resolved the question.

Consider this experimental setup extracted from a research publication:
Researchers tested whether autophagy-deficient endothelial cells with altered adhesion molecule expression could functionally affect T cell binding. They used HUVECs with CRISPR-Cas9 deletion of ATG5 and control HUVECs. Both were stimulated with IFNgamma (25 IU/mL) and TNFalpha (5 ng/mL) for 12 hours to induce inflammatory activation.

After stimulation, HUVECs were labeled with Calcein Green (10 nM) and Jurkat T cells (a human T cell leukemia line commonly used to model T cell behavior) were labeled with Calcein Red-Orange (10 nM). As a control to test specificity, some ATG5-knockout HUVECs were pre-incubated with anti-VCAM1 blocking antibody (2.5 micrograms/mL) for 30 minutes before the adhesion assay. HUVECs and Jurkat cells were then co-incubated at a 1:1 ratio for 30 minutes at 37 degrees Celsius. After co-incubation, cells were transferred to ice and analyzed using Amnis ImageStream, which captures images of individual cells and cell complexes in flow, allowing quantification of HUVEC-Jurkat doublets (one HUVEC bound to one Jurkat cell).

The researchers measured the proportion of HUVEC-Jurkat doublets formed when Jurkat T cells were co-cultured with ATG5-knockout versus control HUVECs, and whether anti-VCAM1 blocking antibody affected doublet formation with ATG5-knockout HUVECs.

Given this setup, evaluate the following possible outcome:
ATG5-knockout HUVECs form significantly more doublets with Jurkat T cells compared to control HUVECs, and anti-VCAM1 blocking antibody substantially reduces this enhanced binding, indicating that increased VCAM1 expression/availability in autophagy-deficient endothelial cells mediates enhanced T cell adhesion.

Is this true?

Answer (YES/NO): YES